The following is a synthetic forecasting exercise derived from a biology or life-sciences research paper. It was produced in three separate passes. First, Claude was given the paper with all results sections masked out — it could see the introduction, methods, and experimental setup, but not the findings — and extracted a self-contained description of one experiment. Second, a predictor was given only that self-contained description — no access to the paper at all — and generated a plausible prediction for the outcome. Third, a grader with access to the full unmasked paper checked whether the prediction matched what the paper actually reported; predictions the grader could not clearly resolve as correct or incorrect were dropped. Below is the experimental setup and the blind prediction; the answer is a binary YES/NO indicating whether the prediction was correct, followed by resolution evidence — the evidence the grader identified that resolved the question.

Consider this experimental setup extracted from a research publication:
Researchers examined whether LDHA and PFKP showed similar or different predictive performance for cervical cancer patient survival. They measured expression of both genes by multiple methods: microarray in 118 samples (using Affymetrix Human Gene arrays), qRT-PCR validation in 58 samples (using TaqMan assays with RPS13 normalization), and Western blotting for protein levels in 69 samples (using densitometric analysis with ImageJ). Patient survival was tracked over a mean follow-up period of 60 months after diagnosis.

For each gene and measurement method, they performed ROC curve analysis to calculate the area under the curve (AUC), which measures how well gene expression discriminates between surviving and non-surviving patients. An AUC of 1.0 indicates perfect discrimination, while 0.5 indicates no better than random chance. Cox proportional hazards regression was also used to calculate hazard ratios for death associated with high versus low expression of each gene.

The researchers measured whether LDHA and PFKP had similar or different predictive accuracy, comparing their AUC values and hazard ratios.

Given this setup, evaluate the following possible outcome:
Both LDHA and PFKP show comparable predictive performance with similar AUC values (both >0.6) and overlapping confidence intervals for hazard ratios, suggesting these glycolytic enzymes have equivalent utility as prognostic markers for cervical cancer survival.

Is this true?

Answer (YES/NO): NO